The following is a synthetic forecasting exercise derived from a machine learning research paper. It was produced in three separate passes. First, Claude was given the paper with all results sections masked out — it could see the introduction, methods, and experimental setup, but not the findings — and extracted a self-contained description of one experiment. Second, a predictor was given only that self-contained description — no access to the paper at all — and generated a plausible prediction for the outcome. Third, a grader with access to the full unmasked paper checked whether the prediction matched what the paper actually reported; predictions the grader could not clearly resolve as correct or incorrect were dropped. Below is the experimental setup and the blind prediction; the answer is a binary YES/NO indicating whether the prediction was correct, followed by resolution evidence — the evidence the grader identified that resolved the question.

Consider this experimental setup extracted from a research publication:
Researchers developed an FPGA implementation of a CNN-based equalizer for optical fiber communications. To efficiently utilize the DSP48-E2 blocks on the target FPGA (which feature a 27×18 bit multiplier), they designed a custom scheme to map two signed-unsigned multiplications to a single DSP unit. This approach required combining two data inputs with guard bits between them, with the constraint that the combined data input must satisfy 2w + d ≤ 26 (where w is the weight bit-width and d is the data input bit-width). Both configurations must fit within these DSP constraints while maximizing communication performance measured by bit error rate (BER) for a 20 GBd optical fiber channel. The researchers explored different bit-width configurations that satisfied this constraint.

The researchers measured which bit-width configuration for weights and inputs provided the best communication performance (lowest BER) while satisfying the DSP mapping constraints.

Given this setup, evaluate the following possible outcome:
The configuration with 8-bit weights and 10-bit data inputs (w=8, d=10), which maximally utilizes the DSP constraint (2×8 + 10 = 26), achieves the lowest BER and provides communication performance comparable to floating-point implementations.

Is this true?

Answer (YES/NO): NO